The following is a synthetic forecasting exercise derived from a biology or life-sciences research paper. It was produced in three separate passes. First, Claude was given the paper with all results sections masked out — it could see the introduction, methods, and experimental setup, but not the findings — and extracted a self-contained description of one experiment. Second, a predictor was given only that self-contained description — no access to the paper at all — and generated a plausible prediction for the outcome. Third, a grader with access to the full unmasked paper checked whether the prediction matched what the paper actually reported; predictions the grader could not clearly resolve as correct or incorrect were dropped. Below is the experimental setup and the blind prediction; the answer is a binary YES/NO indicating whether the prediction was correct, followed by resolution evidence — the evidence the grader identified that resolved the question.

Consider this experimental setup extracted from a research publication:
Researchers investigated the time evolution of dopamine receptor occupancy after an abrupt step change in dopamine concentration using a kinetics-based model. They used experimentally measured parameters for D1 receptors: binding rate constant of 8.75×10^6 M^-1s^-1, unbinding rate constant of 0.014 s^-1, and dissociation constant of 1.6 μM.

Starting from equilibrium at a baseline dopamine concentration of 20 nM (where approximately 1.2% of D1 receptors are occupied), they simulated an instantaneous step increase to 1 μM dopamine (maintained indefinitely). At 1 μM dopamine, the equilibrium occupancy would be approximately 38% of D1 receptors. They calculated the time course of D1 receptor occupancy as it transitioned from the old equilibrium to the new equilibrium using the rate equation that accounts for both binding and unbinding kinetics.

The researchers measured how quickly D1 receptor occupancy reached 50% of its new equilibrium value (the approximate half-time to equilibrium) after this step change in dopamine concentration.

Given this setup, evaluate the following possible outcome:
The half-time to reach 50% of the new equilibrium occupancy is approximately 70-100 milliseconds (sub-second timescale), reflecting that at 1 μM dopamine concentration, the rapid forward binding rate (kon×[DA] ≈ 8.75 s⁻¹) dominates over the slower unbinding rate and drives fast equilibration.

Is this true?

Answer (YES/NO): NO